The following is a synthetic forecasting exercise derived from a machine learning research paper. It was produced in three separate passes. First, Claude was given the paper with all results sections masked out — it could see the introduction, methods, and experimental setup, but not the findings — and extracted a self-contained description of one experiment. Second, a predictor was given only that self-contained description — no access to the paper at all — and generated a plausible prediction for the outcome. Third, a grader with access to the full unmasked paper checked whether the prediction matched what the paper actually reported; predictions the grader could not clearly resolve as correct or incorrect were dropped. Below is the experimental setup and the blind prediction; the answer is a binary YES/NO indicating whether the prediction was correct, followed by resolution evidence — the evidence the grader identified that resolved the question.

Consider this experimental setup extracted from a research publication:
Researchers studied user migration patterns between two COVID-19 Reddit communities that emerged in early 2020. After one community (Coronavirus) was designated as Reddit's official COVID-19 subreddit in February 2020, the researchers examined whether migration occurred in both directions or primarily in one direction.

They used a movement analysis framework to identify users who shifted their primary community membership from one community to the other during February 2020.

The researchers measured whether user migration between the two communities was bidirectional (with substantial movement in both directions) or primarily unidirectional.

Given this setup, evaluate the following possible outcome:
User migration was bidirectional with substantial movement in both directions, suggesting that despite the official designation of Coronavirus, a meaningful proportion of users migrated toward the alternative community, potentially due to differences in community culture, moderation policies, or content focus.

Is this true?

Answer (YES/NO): NO